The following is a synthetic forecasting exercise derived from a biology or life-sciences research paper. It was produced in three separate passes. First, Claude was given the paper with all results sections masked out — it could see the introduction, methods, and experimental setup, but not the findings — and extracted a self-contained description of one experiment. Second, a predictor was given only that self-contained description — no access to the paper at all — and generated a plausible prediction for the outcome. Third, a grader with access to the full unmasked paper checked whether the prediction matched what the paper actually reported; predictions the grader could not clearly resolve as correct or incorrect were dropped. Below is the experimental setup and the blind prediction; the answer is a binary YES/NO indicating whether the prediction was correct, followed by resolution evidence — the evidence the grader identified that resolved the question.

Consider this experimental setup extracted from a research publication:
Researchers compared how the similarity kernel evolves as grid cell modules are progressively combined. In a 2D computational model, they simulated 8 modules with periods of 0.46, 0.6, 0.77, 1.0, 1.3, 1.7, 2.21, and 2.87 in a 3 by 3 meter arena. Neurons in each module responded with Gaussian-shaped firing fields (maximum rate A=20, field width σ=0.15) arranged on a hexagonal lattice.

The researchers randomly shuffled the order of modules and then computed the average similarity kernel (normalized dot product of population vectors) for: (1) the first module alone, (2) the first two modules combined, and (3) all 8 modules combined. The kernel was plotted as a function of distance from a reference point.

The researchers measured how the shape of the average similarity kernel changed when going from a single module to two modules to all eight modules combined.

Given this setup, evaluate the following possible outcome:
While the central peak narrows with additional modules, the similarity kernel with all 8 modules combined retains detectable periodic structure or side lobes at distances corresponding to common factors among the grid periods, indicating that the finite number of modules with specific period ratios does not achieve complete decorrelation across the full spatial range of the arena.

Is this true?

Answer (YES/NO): NO